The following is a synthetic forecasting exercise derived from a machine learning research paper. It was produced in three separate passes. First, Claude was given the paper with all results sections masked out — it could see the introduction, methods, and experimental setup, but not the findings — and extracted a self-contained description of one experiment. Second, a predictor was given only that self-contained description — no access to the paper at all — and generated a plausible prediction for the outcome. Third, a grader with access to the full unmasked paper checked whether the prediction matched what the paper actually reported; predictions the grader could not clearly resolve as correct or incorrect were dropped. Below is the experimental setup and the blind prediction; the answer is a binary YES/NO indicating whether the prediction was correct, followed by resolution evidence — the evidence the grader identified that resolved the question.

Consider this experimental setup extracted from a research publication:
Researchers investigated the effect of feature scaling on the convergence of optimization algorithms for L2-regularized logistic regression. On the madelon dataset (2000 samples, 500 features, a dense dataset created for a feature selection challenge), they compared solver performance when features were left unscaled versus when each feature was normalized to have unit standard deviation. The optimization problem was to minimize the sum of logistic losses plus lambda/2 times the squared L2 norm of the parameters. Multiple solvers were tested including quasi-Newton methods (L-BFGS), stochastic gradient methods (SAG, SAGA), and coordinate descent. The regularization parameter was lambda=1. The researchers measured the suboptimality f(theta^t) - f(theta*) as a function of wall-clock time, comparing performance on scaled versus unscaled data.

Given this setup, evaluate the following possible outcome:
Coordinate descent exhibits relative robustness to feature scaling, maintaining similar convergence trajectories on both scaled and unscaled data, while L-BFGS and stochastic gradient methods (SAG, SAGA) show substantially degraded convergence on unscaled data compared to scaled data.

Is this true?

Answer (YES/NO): NO